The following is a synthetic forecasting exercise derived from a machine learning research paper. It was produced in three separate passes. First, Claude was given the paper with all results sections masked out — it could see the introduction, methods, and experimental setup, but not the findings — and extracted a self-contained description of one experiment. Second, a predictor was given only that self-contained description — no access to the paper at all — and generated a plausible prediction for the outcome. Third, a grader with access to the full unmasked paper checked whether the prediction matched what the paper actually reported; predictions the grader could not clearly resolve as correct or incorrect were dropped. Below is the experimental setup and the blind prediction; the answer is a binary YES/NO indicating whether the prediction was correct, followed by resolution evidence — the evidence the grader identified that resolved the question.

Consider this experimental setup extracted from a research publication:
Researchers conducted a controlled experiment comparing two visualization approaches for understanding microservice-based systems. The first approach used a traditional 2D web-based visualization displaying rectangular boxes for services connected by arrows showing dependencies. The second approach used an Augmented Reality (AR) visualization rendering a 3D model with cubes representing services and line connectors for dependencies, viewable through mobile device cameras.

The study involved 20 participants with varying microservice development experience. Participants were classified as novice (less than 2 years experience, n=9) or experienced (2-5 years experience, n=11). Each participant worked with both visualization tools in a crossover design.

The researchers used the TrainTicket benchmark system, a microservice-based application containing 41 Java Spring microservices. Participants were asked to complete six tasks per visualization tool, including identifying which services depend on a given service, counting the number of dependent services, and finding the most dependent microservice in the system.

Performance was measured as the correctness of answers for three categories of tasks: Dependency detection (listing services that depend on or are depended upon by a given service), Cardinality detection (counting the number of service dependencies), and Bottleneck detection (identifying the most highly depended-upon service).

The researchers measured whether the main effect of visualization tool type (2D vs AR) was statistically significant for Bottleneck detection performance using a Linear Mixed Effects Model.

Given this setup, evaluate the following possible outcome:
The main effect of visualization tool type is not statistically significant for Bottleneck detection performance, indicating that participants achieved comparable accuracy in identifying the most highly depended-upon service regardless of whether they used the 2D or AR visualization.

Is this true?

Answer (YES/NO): YES